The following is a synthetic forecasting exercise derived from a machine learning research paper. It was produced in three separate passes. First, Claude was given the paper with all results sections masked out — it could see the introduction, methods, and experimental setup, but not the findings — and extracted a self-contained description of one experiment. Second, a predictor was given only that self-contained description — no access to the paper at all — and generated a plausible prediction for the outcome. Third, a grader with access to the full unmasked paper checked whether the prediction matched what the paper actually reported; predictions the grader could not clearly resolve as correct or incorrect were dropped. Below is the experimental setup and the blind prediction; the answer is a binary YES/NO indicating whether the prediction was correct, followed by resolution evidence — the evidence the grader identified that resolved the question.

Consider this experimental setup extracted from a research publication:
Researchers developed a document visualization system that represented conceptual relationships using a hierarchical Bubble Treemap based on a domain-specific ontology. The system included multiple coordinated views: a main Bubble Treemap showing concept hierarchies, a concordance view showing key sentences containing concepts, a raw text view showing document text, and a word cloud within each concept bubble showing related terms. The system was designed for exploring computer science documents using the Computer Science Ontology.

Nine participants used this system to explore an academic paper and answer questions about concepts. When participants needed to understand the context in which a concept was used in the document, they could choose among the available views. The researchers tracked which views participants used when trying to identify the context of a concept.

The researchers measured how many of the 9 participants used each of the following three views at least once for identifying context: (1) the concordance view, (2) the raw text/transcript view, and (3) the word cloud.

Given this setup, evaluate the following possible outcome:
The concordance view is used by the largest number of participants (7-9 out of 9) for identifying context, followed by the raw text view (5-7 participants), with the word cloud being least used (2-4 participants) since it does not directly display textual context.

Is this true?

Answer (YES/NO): NO